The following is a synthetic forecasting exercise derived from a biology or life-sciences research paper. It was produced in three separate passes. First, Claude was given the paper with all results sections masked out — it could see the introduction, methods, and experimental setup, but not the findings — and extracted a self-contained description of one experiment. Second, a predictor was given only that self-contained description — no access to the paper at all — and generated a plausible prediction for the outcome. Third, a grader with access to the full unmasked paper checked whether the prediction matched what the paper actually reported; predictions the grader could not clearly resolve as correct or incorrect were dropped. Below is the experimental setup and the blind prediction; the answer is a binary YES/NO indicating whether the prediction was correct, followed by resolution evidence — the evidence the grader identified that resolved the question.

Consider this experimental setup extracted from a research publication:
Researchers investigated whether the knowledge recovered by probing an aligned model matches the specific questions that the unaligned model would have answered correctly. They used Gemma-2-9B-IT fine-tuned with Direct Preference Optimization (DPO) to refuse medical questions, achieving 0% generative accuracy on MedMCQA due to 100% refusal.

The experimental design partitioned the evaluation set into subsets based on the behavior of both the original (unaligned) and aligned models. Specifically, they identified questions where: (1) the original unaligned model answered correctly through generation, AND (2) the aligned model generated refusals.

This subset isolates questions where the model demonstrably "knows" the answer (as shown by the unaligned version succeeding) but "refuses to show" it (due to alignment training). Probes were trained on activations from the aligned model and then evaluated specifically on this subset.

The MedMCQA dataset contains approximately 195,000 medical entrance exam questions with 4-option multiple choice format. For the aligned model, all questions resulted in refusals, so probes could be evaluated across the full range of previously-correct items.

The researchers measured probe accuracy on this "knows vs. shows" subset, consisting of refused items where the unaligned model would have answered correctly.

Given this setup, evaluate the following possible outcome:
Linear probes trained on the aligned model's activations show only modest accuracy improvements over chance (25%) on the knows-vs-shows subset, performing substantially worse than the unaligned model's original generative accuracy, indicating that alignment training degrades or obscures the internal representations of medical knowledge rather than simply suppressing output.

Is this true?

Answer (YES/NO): NO